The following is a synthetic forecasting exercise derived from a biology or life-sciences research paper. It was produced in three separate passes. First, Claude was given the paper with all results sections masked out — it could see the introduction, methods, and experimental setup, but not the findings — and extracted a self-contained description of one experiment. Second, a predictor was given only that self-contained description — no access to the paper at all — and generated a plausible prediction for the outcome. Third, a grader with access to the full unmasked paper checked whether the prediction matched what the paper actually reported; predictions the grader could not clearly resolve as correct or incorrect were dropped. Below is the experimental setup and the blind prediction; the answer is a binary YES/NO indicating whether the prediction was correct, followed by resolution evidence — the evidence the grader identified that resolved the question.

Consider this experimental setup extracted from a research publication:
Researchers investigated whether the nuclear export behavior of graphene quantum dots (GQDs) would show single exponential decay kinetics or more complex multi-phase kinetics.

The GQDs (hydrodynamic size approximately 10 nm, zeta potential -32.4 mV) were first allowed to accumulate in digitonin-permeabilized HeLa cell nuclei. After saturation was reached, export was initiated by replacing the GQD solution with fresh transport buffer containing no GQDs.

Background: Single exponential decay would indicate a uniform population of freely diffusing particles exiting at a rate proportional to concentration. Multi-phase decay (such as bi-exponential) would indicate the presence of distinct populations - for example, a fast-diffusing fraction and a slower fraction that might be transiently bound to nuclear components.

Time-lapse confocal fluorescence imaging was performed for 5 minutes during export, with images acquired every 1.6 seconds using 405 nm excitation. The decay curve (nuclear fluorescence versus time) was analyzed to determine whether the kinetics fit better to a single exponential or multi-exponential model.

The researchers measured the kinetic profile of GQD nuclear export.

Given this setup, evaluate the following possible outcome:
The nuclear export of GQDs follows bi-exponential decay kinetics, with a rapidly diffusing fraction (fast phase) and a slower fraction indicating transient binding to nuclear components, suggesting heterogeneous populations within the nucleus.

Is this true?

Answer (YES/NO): YES